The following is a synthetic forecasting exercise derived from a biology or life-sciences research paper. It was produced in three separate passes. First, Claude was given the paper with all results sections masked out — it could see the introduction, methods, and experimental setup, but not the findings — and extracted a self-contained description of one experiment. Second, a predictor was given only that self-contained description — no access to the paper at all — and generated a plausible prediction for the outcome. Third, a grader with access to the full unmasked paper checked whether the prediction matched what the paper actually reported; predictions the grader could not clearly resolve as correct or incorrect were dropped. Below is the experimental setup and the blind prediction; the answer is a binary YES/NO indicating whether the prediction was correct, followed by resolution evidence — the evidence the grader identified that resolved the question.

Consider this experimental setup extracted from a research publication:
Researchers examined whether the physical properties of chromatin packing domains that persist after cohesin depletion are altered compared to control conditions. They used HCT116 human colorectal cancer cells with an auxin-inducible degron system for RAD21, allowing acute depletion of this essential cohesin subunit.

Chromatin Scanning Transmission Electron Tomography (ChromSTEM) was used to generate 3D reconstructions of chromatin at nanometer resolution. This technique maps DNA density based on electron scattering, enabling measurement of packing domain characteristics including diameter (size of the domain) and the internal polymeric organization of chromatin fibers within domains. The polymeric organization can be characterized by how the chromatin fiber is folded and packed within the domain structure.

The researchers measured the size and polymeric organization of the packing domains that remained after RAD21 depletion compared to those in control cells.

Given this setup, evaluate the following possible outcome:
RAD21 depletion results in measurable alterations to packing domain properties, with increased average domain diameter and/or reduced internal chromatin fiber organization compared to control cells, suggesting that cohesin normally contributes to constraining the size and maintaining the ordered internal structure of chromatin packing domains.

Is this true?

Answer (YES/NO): NO